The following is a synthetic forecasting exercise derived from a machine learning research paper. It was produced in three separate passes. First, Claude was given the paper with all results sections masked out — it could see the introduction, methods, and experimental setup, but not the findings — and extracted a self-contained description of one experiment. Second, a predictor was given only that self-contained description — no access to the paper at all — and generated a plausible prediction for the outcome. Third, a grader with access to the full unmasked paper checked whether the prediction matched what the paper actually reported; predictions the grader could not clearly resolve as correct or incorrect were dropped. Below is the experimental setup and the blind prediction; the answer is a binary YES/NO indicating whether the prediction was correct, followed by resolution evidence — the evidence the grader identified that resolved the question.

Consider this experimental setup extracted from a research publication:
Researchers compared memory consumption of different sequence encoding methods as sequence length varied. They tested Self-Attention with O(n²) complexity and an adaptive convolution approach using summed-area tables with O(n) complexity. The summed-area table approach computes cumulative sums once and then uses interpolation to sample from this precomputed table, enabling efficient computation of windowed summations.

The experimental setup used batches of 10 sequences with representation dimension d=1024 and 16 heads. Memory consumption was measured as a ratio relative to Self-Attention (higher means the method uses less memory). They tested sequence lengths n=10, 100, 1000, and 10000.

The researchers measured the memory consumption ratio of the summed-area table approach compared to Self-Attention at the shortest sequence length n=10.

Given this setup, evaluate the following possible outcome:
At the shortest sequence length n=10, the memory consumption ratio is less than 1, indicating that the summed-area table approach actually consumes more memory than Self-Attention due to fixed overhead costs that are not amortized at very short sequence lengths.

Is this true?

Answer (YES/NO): NO